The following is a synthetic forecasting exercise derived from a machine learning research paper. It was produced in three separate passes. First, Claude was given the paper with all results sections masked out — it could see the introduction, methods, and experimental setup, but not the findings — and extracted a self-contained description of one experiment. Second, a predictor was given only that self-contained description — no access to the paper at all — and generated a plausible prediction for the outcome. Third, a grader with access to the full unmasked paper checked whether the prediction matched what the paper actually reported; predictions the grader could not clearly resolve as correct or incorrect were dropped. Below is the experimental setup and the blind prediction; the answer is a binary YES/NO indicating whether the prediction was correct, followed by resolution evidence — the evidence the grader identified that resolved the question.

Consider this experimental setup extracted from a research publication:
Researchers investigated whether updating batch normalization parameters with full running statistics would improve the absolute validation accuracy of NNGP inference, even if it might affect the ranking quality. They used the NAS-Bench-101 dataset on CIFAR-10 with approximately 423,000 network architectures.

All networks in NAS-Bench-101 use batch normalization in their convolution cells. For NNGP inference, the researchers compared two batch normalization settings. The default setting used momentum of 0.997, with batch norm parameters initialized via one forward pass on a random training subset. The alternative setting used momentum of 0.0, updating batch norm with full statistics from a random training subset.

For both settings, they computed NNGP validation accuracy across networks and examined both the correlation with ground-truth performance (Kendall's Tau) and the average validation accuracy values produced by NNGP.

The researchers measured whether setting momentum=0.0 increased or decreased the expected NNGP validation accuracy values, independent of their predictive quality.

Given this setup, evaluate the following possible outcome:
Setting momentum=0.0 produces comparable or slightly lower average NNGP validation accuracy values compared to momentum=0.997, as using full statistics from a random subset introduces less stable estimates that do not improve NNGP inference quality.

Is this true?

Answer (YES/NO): NO